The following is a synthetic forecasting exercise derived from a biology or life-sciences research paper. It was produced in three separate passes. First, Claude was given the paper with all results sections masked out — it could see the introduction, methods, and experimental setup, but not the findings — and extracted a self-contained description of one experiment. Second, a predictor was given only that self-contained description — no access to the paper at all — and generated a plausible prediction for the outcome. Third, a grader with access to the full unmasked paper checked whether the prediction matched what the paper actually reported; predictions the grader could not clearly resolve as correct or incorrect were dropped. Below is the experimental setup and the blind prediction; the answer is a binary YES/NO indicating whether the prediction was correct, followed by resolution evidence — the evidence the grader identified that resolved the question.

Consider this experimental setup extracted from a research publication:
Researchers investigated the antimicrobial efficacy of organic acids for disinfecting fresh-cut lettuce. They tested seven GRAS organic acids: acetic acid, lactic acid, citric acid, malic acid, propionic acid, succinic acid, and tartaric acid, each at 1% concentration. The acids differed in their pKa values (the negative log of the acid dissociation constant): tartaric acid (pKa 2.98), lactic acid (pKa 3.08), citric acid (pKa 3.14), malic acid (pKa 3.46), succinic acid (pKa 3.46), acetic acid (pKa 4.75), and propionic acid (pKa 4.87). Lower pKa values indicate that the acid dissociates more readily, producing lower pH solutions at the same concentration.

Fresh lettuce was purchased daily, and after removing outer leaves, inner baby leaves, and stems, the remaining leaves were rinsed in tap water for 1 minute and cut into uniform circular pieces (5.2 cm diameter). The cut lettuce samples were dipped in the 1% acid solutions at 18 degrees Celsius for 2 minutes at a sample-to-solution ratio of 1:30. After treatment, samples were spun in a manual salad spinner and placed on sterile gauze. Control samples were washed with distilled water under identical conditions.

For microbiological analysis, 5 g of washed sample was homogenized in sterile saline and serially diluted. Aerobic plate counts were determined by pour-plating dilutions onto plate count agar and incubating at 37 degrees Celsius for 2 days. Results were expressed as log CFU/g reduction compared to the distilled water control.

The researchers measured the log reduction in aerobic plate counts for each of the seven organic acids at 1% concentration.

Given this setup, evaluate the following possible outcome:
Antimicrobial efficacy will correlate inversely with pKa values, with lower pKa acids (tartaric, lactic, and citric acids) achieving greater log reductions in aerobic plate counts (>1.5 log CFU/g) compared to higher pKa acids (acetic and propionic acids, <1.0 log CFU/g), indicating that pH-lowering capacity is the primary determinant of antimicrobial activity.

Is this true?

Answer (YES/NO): NO